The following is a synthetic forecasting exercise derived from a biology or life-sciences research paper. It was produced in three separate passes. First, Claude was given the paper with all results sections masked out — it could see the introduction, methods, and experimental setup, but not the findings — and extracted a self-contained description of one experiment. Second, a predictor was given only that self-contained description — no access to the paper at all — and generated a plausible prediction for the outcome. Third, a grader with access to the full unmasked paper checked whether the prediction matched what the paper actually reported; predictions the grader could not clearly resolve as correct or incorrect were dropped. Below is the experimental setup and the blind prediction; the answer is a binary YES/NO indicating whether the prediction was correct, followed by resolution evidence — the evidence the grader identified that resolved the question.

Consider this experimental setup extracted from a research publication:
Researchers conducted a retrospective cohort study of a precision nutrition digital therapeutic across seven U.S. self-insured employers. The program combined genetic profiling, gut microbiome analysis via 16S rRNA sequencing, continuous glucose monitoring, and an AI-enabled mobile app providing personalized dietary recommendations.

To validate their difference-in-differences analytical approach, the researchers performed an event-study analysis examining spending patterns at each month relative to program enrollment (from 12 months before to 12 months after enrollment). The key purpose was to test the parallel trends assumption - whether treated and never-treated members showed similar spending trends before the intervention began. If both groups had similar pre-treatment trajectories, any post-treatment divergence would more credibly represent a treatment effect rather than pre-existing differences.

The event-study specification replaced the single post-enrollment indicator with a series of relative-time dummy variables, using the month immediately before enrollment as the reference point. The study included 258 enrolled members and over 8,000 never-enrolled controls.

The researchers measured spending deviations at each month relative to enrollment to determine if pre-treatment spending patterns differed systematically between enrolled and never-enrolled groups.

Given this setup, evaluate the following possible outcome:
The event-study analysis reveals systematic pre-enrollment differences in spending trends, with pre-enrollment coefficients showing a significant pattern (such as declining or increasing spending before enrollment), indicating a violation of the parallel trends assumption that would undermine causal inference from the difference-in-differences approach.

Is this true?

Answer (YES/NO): NO